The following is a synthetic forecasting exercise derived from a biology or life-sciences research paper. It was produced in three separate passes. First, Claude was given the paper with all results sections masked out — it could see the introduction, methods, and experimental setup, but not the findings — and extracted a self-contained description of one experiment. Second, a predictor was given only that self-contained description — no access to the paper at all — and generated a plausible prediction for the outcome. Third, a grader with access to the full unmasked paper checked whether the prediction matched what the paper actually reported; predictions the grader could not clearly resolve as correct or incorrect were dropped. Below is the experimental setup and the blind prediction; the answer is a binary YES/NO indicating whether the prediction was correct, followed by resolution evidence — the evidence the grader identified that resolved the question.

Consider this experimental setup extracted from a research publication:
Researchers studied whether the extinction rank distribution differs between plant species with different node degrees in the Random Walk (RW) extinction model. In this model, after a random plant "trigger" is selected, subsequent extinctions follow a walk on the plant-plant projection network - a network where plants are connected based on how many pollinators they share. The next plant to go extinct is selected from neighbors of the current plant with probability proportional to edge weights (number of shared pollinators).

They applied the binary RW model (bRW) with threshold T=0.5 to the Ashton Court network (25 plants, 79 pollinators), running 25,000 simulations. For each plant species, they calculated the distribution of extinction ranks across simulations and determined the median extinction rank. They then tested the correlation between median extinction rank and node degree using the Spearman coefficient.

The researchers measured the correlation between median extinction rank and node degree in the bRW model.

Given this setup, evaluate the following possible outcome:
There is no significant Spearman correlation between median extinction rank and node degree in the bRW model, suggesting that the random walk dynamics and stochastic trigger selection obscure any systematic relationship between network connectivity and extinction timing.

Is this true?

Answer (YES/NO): NO